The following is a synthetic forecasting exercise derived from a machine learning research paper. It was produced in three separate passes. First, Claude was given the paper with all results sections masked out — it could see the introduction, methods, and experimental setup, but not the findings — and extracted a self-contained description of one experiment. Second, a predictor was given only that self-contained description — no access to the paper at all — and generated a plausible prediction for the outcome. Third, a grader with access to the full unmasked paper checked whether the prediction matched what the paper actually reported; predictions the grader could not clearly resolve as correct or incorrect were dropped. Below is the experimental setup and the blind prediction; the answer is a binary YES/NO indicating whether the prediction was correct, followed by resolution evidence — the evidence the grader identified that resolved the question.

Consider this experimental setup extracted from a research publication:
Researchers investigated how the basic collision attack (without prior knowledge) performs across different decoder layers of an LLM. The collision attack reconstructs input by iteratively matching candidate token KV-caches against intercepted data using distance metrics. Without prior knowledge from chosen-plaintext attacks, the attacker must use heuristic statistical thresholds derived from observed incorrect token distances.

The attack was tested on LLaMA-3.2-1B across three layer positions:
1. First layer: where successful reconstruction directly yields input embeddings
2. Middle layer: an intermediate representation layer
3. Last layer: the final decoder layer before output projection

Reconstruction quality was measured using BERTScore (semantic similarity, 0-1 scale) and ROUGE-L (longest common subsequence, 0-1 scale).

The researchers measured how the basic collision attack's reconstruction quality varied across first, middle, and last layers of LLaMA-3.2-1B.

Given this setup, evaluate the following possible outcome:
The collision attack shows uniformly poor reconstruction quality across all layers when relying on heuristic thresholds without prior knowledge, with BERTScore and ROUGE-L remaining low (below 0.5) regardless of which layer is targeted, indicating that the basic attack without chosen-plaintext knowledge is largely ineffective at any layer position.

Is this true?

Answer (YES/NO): NO